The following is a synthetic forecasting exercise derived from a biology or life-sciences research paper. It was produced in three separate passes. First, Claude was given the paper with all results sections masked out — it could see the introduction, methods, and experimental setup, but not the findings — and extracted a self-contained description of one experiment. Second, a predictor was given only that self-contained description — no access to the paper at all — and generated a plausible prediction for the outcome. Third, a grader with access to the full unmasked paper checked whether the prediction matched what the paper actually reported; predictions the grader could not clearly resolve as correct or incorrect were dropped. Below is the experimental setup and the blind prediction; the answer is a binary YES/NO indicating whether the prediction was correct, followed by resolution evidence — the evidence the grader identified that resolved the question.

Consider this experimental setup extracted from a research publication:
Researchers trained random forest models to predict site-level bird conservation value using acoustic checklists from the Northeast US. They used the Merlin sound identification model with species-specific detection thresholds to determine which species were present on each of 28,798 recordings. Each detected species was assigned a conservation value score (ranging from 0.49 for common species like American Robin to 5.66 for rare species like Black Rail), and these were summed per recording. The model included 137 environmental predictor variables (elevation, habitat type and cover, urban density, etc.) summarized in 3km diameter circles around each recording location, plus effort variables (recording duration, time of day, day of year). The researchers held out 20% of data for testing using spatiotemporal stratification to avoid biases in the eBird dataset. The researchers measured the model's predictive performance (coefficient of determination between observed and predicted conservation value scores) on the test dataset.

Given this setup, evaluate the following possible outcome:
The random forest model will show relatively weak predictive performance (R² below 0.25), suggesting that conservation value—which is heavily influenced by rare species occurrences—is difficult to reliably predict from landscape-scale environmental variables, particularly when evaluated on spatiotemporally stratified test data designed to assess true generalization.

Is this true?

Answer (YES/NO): NO